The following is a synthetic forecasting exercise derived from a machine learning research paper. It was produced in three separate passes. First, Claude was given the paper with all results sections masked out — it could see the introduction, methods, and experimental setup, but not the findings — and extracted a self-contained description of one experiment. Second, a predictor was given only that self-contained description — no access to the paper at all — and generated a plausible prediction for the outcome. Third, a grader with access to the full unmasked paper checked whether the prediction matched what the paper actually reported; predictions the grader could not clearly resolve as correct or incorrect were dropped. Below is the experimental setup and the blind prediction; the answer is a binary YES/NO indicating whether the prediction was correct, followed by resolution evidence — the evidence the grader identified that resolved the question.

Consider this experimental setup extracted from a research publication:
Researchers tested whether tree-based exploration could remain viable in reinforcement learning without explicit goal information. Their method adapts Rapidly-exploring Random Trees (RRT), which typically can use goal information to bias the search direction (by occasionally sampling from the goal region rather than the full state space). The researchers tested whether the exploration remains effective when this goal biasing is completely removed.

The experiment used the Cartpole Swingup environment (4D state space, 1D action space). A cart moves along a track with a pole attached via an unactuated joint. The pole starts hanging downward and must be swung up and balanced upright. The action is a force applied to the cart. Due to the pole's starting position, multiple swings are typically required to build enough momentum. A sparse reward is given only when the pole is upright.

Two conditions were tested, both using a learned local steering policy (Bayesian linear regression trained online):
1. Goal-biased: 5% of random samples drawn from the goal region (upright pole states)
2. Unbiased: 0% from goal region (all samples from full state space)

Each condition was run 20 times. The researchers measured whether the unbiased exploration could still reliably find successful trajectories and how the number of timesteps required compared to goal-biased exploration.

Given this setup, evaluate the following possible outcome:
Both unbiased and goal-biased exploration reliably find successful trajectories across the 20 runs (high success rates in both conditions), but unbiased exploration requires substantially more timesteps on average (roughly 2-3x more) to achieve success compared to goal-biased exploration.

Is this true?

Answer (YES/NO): NO